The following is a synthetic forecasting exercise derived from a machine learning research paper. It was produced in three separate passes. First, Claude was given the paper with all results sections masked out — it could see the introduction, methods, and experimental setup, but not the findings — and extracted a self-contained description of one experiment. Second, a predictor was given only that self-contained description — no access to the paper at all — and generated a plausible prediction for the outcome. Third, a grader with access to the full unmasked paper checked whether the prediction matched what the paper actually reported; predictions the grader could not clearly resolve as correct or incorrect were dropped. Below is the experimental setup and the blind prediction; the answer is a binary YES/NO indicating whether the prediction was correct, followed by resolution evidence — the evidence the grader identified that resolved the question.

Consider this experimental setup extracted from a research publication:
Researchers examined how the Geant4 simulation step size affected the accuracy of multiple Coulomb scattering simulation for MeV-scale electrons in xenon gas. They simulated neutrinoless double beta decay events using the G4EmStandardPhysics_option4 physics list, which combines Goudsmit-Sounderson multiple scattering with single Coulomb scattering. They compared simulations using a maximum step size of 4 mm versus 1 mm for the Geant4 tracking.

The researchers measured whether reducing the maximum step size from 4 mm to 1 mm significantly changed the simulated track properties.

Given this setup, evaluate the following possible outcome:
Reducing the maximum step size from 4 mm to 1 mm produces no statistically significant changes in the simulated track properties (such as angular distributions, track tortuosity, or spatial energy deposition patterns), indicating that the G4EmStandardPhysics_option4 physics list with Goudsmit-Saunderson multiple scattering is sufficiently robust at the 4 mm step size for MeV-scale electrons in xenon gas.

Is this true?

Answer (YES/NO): YES